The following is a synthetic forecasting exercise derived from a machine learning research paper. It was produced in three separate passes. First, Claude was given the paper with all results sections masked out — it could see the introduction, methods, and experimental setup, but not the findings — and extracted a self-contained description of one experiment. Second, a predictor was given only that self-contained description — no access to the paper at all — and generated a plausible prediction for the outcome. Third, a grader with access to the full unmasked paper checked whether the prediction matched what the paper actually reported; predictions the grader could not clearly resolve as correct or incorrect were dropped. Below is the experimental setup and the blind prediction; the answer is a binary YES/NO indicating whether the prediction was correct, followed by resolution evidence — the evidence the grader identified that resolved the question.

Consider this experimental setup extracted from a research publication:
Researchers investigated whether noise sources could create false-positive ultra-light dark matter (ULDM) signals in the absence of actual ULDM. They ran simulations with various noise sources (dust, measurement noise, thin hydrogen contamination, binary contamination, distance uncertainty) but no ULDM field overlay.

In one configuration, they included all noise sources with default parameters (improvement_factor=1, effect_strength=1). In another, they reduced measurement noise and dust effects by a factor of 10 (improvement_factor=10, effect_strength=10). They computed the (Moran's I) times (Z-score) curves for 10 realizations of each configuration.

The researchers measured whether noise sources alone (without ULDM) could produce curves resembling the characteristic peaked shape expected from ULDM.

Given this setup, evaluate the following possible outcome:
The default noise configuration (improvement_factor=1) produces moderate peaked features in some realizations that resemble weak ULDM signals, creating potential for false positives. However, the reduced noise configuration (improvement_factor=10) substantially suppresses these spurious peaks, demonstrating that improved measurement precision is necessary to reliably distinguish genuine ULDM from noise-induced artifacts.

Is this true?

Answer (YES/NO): NO